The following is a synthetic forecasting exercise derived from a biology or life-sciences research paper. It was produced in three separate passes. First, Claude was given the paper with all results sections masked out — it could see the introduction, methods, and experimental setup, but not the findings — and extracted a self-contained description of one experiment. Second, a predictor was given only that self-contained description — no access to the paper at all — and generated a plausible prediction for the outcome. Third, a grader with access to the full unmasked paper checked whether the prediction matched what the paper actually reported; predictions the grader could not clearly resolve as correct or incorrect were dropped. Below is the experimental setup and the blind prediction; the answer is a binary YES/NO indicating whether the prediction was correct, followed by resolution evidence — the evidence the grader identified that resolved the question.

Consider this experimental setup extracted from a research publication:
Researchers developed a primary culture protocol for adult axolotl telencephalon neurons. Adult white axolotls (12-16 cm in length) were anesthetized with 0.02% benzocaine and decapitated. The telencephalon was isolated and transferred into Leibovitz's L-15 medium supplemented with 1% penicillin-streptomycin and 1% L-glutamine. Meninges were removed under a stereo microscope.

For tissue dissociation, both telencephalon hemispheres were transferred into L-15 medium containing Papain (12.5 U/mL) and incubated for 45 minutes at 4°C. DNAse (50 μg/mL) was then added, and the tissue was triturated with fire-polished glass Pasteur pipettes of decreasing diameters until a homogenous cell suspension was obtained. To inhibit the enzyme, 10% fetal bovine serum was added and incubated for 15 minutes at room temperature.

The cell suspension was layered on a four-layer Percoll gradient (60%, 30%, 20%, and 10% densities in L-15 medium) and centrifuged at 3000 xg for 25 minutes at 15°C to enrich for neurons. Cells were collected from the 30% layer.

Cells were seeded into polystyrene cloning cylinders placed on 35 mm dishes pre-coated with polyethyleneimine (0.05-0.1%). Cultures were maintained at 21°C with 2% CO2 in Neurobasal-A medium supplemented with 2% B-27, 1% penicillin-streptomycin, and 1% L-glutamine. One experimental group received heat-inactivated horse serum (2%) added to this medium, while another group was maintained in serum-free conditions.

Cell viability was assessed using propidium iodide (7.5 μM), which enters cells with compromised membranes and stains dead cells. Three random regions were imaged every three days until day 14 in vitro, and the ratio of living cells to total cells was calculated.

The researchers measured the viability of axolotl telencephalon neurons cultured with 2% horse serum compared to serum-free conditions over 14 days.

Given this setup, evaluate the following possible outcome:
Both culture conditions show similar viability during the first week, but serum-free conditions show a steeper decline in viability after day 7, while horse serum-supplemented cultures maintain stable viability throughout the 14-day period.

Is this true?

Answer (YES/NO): NO